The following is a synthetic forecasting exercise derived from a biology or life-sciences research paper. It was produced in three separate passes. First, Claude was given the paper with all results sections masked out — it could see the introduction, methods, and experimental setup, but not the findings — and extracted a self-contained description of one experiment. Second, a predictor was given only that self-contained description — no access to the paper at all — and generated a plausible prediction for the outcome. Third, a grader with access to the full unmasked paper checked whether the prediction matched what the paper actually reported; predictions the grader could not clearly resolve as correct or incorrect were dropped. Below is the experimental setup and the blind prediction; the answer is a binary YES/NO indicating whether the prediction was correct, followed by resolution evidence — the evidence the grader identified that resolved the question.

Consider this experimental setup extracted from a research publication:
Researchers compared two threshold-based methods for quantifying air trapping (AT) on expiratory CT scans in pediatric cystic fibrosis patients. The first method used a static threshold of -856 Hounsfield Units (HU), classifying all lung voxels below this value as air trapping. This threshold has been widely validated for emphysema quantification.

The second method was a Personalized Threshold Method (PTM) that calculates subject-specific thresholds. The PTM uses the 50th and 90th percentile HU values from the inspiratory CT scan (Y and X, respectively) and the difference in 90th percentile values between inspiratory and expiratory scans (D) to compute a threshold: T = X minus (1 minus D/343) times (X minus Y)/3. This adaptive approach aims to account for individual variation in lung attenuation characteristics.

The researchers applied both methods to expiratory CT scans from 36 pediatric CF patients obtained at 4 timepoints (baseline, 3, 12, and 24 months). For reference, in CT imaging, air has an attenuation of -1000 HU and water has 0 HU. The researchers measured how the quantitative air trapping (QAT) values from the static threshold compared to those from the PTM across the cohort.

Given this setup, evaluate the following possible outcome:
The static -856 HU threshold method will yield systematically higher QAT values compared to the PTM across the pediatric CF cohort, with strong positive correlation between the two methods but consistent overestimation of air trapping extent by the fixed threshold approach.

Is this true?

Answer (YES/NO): NO